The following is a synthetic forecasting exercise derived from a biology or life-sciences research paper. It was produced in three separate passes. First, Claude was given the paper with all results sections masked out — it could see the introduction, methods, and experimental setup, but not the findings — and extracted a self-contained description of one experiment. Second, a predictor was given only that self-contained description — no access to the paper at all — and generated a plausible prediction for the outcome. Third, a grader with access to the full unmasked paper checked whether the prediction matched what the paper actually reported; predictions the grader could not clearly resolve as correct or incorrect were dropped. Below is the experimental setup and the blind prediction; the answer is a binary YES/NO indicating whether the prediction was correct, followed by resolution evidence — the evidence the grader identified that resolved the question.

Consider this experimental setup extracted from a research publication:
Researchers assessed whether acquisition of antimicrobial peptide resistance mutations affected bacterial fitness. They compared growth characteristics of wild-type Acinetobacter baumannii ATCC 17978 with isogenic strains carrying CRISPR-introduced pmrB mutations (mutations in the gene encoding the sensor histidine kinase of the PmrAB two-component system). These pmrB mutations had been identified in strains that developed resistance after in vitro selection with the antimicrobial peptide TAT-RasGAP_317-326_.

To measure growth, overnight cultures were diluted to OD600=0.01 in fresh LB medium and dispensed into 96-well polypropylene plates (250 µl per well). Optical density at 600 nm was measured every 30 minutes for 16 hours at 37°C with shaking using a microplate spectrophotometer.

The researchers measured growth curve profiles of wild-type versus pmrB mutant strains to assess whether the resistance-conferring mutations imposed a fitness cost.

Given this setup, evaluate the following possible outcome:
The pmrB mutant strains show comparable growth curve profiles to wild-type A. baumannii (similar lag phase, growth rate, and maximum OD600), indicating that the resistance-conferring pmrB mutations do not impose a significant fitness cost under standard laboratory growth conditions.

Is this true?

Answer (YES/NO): YES